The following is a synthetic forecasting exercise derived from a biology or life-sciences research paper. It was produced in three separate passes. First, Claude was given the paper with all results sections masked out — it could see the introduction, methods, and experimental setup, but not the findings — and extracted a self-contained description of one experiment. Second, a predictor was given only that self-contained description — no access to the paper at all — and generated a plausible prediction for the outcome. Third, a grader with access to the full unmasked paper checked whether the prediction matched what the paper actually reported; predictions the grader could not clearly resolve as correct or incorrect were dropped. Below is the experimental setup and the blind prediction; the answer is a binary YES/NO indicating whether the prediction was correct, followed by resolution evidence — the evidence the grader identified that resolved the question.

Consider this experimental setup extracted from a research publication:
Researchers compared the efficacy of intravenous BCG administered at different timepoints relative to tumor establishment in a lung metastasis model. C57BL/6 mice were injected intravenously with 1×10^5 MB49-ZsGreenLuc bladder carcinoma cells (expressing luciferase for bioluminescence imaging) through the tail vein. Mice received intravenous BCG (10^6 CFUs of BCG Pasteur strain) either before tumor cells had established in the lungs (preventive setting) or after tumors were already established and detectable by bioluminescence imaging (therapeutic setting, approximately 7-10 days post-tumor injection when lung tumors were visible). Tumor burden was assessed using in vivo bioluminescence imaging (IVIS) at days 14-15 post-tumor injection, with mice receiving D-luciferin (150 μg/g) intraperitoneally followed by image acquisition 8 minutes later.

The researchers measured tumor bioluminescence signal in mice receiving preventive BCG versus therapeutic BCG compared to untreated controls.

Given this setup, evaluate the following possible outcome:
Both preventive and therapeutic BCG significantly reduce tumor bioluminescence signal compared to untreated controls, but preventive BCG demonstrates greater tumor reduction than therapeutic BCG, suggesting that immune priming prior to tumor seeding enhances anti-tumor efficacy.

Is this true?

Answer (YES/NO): NO